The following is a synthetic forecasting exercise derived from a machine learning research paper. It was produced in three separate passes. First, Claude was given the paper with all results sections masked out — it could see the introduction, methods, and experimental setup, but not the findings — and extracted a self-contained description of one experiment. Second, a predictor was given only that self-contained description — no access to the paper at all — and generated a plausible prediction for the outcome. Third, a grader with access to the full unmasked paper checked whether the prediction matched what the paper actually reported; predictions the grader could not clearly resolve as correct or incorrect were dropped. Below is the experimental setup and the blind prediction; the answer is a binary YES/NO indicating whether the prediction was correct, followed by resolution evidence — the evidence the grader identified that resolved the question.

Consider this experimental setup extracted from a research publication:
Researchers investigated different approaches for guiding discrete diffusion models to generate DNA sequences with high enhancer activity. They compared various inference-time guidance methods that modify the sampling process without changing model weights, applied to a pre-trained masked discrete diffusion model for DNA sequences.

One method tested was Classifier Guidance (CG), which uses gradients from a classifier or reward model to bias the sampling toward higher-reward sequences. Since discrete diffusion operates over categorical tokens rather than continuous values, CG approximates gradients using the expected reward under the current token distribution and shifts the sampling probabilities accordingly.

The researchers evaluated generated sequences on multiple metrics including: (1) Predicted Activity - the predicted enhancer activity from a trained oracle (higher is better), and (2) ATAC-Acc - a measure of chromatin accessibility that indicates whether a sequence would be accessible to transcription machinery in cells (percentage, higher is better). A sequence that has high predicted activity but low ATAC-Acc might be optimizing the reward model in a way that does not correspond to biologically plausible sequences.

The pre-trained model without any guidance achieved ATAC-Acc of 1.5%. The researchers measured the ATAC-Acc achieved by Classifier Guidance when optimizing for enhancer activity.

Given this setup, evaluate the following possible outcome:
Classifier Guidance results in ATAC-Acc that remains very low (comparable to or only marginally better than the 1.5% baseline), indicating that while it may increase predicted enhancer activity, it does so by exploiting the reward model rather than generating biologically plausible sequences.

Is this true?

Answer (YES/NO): NO